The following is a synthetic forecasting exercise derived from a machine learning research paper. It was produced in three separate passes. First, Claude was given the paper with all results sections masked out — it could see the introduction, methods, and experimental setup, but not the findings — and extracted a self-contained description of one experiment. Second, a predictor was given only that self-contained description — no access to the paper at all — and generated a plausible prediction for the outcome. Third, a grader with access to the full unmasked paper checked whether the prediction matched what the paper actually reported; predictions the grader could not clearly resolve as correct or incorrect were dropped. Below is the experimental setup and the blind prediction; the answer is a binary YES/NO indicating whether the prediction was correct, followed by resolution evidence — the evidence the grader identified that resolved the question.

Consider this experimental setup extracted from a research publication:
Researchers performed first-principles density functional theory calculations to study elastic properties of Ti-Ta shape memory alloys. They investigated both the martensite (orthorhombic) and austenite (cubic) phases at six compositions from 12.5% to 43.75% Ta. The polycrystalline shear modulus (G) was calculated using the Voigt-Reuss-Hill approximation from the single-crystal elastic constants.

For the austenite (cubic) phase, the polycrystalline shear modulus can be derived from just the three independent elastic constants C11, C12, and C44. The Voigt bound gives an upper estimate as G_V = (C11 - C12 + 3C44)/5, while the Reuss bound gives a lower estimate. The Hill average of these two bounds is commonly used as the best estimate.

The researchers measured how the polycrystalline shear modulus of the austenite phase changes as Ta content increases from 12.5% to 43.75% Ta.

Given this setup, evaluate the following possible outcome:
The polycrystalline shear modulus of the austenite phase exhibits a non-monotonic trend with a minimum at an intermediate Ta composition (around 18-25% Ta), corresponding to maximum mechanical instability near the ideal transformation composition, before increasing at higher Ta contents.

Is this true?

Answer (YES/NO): NO